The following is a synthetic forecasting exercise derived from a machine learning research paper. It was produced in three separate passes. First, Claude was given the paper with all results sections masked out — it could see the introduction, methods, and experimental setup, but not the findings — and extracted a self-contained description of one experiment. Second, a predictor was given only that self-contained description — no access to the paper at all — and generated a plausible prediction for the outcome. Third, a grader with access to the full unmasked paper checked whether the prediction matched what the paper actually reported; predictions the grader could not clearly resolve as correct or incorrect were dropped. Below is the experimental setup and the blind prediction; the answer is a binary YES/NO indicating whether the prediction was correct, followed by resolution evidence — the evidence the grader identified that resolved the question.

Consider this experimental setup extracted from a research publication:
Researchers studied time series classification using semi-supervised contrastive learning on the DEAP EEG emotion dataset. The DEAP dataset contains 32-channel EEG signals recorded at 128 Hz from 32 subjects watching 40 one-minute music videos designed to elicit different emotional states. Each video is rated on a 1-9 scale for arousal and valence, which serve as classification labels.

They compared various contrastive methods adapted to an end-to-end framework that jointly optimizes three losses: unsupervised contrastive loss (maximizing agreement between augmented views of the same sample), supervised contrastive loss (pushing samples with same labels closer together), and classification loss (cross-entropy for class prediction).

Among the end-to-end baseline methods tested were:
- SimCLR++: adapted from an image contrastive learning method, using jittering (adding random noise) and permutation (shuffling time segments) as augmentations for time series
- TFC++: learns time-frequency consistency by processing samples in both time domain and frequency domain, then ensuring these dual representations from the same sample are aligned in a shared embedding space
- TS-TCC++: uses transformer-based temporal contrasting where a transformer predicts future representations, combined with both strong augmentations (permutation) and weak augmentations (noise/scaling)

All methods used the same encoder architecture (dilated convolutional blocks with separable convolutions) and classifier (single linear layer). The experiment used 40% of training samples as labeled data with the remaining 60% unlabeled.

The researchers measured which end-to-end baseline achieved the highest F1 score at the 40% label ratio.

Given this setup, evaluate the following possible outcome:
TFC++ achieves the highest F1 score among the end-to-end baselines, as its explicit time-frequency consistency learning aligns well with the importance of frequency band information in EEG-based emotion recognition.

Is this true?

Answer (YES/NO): YES